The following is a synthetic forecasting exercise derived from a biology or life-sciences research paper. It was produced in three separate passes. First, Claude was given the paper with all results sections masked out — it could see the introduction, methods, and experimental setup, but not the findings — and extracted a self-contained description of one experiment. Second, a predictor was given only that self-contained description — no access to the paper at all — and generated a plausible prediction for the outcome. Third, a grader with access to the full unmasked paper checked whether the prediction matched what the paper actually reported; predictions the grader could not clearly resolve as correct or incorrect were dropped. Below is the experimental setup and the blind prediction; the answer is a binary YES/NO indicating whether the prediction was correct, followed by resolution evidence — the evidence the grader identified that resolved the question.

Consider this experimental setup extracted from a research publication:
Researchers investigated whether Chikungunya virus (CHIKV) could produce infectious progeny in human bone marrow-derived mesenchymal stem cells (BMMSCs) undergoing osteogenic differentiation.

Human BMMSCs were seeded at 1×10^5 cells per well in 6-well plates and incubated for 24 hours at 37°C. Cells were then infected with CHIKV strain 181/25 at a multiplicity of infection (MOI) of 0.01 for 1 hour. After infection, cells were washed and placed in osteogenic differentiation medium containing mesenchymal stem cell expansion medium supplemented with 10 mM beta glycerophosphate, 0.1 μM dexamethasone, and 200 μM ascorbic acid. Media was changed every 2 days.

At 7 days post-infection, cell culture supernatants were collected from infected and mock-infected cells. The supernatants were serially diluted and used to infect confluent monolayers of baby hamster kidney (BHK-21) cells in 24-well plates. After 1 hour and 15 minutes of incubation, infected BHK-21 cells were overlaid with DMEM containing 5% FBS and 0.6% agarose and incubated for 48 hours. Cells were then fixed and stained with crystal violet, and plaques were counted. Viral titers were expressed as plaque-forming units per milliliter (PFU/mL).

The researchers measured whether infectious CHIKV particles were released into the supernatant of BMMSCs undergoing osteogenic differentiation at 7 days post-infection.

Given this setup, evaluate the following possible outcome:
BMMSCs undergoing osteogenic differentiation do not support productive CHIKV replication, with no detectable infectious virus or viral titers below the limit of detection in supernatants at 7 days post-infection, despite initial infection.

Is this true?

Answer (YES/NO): NO